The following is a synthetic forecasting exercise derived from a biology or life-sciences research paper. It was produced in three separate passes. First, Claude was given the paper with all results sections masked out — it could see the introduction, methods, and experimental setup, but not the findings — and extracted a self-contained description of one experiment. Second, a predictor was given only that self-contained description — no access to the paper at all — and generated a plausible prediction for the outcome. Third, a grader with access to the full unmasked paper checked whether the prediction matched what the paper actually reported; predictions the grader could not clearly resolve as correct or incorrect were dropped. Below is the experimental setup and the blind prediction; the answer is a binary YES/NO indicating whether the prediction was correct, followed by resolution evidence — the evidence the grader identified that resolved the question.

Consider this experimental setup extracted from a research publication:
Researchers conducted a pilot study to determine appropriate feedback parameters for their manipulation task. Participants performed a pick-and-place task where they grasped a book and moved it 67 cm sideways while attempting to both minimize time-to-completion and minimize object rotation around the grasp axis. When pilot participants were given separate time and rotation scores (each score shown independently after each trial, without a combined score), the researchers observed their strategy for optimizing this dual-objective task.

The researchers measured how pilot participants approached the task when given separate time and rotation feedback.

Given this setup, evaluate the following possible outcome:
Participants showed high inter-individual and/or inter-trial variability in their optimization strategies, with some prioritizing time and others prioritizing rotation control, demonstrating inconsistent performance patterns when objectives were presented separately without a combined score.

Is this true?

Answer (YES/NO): YES